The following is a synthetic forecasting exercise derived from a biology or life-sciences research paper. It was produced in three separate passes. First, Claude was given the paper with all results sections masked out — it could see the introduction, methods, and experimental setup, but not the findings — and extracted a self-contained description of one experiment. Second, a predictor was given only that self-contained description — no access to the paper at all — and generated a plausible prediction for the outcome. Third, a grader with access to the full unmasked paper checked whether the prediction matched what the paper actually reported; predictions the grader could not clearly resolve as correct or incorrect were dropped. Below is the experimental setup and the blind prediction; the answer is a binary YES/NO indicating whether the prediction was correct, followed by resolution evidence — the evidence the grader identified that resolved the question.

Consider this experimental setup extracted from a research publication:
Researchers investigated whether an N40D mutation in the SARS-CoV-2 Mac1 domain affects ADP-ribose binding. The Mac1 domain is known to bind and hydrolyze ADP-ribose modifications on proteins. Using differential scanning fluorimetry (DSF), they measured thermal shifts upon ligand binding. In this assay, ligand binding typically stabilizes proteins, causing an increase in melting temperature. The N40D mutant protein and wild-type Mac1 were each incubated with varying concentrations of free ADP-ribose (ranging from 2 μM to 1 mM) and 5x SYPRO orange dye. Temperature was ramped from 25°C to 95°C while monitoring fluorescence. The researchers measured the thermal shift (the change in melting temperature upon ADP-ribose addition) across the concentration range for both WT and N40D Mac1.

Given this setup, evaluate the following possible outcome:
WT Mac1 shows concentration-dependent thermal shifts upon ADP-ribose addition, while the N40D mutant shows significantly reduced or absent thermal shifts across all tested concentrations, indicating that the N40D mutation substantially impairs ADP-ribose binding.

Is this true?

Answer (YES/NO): NO